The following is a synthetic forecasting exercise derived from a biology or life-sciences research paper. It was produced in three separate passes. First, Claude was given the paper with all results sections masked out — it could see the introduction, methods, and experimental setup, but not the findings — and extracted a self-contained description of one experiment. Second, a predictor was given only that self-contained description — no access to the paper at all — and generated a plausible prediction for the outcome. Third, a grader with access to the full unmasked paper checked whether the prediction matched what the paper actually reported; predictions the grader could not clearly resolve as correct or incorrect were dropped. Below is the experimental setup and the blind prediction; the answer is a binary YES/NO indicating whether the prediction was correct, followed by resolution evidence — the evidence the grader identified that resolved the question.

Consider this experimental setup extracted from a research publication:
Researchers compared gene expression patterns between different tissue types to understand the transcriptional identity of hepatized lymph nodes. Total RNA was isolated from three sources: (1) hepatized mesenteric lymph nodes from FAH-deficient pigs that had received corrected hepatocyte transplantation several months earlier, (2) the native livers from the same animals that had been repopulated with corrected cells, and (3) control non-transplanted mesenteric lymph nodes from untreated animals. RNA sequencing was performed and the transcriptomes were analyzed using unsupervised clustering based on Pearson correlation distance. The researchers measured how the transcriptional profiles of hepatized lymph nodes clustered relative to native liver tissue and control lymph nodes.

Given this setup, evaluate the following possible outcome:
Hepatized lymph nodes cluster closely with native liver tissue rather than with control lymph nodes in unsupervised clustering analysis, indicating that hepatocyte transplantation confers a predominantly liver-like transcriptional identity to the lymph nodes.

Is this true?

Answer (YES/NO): YES